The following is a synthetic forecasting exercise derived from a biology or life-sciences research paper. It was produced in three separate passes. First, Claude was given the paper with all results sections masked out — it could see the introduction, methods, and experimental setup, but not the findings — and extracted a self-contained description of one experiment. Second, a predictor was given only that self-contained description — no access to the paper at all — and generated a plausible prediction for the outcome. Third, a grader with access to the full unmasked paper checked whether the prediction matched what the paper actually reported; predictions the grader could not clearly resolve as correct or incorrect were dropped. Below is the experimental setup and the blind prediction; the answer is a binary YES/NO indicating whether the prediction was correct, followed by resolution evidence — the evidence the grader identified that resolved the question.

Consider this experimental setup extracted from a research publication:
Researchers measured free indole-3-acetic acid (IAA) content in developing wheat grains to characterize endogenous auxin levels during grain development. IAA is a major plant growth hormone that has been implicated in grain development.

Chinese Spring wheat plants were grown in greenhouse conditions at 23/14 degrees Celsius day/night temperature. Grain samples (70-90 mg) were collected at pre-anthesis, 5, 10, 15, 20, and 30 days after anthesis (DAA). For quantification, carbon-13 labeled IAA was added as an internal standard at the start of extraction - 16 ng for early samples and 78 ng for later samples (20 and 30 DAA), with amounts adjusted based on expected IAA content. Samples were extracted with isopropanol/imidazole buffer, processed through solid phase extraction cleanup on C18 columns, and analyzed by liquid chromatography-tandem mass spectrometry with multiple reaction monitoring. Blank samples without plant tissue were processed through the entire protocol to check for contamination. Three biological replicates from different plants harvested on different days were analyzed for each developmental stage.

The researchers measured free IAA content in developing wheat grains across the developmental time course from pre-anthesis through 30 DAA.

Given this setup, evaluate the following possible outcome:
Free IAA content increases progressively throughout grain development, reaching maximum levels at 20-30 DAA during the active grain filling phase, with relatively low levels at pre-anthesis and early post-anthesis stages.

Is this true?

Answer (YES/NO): NO